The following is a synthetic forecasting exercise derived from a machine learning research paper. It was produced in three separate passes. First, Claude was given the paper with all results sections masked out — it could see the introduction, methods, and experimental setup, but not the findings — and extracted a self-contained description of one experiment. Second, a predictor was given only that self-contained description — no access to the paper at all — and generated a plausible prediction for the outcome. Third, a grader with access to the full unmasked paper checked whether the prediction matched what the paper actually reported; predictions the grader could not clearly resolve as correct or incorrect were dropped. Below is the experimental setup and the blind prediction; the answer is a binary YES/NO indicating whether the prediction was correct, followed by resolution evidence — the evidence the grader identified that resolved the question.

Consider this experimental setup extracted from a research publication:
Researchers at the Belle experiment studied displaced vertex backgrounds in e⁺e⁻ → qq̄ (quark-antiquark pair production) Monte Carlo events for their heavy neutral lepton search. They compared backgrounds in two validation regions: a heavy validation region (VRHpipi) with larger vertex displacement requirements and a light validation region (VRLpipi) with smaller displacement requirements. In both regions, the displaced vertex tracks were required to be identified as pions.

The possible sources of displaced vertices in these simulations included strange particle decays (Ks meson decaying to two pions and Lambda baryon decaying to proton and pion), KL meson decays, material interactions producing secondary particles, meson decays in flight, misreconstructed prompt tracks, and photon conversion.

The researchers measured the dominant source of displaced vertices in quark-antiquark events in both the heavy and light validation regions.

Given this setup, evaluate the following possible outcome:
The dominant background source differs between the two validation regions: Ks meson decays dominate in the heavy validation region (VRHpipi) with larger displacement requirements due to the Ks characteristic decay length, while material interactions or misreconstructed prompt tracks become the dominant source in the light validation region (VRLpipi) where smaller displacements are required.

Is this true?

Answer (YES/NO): NO